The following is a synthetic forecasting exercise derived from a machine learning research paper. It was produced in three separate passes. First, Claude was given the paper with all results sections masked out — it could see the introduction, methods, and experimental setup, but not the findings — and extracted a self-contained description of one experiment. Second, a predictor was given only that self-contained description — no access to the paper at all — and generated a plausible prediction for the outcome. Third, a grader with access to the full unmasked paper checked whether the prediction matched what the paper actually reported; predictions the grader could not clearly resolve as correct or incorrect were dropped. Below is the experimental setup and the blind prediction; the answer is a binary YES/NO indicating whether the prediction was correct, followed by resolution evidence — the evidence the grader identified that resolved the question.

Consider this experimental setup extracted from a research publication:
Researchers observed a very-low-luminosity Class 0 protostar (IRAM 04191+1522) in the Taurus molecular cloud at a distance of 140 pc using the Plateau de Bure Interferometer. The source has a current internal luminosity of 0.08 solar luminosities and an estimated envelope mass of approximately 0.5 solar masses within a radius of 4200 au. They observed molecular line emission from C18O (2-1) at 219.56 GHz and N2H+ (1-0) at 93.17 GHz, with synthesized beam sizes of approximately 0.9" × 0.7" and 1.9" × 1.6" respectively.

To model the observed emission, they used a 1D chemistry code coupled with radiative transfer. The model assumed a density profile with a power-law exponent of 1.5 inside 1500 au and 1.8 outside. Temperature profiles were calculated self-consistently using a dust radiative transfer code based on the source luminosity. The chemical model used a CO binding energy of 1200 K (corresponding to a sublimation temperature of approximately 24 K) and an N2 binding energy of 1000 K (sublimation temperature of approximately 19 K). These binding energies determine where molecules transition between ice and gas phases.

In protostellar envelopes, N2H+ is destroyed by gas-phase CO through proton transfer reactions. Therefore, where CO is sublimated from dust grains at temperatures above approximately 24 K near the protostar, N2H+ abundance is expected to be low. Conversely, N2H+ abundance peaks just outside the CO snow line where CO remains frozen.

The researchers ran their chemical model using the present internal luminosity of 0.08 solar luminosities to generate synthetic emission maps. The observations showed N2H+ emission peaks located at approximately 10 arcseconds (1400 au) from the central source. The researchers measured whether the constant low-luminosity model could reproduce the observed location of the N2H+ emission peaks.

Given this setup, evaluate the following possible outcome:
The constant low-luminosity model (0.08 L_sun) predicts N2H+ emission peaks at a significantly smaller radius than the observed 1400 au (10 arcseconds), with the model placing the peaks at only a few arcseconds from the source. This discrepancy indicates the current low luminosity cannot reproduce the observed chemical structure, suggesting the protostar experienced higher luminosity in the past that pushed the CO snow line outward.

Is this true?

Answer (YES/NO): YES